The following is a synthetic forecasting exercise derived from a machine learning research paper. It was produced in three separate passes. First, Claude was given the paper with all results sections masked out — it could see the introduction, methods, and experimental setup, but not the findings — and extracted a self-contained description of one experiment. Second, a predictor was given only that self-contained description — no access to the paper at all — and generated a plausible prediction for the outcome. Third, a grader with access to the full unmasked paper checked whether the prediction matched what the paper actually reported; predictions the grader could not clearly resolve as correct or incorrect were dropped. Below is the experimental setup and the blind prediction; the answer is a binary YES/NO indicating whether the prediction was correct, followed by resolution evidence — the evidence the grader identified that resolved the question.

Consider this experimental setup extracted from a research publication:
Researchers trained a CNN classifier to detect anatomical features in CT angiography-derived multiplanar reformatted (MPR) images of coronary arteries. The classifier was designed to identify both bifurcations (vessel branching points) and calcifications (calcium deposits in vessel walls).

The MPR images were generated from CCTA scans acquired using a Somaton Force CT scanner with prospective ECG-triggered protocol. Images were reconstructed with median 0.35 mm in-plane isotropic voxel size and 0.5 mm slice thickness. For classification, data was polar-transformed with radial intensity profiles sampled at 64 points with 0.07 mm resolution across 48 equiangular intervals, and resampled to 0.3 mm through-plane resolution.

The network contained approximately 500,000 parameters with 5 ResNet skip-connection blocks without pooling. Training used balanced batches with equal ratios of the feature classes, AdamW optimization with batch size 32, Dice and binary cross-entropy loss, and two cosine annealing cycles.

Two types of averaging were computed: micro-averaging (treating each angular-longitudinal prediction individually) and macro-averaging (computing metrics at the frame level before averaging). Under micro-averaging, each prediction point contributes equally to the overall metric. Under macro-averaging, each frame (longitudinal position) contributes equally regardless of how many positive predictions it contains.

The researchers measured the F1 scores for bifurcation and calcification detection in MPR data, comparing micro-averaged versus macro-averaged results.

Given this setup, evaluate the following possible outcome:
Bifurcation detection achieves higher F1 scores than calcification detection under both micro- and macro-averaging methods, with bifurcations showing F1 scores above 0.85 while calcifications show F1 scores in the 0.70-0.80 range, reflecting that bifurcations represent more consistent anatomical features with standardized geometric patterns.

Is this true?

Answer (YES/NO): NO